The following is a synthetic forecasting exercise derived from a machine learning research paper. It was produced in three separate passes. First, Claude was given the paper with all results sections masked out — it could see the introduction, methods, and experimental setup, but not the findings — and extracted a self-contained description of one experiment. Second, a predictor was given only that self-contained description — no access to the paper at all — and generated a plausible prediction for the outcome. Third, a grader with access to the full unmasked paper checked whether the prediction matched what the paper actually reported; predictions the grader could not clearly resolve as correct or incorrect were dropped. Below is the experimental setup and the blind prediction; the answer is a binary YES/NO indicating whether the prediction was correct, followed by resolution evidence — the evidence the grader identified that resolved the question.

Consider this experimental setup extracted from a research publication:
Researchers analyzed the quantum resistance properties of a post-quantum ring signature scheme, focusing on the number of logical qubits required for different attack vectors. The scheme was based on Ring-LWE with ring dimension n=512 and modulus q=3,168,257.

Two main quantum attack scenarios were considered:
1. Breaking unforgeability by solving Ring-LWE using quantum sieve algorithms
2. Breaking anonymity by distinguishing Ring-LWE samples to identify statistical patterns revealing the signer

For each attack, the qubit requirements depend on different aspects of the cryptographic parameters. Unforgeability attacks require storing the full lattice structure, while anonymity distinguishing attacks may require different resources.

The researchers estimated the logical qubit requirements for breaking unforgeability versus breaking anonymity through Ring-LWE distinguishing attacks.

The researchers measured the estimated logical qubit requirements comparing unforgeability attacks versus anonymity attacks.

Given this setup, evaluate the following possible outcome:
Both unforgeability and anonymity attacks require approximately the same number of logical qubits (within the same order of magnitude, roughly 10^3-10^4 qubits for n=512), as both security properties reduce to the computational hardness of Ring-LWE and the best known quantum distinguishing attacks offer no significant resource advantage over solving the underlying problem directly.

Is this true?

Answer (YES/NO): NO